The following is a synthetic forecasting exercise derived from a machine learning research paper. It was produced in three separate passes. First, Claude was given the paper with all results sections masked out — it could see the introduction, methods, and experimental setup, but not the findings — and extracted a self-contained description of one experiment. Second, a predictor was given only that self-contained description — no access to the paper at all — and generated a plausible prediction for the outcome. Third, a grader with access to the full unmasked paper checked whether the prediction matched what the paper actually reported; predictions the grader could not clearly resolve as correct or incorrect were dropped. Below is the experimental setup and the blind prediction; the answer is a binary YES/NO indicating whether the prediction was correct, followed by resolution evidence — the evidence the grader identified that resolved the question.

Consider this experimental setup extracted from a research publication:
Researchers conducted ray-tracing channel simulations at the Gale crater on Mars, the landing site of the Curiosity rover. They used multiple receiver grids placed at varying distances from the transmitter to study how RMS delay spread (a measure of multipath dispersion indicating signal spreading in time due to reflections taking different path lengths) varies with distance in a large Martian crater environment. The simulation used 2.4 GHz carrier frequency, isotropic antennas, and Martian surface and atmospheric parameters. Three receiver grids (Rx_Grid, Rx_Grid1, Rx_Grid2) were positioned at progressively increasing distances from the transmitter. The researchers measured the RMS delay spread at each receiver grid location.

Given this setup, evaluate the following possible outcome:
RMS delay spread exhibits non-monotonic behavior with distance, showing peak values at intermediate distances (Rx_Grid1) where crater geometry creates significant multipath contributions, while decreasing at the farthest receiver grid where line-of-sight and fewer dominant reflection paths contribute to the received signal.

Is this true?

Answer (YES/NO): NO